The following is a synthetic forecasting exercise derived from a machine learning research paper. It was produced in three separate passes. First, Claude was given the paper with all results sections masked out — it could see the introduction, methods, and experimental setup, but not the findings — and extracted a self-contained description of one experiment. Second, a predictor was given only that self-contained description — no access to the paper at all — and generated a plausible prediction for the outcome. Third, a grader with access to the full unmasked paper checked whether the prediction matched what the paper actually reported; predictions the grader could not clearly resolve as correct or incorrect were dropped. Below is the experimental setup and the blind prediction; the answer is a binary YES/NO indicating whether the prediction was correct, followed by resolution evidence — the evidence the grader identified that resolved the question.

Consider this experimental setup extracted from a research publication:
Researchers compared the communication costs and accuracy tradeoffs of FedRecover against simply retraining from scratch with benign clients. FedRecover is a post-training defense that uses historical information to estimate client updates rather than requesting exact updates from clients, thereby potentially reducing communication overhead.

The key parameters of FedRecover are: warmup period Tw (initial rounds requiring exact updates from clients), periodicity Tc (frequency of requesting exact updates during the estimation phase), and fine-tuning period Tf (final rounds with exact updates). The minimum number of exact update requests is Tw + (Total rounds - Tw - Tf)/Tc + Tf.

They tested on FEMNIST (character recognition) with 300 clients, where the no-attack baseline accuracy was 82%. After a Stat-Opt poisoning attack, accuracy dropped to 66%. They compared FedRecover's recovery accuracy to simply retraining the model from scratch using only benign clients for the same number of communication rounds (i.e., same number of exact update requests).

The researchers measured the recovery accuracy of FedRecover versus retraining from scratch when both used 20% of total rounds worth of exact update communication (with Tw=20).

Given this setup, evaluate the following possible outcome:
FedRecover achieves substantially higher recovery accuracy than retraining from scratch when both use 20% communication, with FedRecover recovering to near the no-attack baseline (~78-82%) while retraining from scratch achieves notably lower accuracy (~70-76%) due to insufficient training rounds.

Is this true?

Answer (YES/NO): NO